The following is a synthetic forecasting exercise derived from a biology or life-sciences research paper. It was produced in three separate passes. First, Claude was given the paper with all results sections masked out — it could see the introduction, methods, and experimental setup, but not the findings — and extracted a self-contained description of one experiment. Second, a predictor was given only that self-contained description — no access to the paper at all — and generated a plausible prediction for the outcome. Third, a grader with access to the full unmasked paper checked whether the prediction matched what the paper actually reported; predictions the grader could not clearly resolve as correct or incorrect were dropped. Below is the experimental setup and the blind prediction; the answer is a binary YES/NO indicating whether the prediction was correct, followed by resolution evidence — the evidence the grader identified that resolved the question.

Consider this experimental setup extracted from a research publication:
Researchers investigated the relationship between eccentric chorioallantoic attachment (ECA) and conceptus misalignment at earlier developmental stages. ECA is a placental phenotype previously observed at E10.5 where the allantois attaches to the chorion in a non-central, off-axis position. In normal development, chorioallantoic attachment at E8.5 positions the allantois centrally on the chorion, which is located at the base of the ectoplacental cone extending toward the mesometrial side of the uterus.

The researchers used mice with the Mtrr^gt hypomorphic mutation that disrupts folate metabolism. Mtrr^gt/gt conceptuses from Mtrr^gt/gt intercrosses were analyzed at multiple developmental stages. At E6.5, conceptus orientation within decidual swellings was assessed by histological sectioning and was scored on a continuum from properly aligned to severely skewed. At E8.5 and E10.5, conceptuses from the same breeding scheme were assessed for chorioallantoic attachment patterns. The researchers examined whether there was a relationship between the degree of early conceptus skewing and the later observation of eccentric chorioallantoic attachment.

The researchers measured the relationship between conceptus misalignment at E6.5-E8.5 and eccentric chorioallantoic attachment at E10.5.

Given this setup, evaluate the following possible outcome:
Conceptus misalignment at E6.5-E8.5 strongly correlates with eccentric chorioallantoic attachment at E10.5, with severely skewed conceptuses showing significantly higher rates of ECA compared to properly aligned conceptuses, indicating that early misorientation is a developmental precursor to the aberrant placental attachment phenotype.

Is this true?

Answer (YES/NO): NO